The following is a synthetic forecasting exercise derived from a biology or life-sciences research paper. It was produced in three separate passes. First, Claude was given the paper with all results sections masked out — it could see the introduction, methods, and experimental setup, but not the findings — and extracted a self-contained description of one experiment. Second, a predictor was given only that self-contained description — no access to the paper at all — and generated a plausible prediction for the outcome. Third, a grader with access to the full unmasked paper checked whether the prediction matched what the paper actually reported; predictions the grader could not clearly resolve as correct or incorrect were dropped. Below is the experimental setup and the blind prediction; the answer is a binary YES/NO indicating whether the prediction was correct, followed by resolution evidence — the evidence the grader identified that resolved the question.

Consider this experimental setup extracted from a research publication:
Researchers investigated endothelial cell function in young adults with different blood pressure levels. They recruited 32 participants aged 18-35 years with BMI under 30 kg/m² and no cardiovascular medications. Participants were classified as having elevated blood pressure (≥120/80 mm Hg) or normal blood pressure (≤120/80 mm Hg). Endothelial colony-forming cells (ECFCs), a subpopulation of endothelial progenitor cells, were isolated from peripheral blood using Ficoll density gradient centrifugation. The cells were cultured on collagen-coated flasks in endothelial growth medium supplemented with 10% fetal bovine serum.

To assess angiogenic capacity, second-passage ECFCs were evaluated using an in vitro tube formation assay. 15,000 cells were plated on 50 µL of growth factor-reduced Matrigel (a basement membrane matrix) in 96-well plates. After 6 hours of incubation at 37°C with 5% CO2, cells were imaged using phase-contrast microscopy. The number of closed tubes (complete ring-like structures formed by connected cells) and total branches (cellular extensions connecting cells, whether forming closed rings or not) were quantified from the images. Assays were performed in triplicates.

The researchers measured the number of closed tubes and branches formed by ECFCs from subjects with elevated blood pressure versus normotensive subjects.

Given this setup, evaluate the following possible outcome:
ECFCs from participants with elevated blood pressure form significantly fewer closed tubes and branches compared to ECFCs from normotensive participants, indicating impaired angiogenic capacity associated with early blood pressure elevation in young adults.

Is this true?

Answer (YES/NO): YES